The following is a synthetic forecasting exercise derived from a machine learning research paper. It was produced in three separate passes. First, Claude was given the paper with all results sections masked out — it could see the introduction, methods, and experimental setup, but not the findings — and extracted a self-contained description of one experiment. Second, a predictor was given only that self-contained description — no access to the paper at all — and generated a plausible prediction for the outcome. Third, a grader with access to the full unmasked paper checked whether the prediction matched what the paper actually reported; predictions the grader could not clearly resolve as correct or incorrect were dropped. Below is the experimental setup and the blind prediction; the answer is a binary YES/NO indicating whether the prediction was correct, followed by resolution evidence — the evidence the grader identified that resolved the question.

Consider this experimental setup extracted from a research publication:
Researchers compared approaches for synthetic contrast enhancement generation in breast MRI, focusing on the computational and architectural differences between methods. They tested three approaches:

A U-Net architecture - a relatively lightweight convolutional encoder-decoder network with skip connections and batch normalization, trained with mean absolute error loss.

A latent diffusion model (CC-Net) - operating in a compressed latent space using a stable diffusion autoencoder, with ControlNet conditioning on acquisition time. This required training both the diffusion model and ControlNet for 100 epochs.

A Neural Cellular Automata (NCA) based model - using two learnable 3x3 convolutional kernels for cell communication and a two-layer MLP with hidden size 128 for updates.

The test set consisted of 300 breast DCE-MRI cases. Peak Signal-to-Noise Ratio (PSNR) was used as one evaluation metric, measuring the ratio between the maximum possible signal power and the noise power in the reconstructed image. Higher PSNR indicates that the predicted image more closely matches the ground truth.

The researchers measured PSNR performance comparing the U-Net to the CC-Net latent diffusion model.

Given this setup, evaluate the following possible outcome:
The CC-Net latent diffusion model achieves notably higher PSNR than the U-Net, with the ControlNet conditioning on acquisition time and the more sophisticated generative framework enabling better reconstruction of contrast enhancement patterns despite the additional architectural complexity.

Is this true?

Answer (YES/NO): NO